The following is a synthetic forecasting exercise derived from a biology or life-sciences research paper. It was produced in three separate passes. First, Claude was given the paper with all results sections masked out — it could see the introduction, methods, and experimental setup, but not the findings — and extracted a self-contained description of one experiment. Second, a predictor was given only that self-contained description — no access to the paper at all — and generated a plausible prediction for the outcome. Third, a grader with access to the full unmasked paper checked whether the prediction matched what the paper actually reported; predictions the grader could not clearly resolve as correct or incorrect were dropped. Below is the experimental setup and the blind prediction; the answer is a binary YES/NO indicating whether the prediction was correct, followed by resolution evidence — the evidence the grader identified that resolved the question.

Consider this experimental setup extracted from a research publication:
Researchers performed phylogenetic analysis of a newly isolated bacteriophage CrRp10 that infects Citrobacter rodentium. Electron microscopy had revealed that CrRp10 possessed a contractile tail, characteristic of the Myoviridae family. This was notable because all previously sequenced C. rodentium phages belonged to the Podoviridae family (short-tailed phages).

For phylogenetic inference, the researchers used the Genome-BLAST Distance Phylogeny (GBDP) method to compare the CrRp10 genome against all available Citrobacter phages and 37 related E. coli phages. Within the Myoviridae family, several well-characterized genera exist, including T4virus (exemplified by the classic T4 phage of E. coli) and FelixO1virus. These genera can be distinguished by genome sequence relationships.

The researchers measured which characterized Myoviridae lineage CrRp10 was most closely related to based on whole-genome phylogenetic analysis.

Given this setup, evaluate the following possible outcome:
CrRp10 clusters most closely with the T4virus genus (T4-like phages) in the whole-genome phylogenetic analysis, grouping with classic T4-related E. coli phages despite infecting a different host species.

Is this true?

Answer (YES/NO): YES